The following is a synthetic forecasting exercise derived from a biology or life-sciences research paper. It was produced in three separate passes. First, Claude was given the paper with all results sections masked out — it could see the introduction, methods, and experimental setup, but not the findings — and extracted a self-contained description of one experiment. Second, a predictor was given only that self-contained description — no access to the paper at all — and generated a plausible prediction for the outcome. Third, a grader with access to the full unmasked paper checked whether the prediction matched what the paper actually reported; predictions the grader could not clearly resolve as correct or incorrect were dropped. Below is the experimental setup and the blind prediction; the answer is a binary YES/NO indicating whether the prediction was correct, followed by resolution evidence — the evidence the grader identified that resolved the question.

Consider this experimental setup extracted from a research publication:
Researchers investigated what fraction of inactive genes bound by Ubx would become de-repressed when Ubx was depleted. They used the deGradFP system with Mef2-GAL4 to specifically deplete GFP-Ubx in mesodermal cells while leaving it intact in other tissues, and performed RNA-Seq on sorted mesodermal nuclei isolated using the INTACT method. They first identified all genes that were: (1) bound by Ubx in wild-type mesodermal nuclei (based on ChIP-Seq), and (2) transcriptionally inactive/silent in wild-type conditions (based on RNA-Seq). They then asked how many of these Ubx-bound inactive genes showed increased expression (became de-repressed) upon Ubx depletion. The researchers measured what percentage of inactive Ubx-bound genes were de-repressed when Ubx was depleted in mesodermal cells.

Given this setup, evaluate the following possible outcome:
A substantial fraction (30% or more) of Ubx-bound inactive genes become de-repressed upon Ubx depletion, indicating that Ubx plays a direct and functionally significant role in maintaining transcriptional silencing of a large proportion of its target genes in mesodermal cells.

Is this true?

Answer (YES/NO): NO